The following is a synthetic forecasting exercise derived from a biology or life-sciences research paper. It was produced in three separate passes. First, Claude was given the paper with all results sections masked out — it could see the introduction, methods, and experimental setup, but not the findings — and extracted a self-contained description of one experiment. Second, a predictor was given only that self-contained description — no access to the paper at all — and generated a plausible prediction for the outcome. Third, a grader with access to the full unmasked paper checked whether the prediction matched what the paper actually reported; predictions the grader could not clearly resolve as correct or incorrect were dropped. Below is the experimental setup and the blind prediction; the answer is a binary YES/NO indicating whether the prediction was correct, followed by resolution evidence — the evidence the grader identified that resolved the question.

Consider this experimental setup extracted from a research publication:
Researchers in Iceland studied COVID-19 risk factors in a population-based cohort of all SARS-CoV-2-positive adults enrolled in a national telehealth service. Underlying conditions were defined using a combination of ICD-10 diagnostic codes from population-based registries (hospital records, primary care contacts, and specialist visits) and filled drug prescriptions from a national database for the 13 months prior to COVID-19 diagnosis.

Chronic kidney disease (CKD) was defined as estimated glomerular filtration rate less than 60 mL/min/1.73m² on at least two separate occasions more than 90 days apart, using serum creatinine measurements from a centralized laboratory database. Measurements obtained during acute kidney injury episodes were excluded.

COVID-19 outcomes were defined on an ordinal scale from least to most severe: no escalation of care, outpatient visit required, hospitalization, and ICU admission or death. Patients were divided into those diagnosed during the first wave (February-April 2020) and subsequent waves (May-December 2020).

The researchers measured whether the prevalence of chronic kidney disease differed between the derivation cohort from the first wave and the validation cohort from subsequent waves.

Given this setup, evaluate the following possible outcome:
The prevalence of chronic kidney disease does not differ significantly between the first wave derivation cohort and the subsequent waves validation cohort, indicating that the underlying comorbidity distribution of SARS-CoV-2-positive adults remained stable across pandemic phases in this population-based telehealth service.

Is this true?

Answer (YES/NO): NO